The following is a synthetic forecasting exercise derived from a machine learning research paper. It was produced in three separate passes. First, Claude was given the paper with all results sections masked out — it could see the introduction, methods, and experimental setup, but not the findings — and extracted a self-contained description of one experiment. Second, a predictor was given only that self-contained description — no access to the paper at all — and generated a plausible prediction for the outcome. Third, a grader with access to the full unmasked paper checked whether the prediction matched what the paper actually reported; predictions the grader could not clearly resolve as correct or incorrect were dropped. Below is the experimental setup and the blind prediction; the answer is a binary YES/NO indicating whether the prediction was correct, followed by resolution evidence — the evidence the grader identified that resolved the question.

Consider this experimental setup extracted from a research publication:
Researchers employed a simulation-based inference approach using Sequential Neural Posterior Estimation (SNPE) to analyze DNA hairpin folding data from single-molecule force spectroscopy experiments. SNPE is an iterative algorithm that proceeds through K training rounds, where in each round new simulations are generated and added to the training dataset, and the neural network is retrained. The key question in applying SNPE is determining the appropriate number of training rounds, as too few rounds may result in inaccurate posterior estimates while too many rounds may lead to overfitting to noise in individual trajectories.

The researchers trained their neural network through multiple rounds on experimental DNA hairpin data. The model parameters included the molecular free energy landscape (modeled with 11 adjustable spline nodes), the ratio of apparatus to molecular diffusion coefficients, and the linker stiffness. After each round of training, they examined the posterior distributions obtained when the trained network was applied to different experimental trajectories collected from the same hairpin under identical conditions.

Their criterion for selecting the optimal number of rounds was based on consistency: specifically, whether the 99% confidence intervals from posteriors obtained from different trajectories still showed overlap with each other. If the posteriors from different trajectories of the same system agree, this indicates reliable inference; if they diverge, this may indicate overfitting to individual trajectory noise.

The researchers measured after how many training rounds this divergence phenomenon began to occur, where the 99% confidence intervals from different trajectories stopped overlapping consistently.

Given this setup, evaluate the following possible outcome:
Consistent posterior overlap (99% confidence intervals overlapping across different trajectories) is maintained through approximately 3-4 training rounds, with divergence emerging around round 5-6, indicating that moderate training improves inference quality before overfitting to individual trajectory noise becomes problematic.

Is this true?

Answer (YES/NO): NO